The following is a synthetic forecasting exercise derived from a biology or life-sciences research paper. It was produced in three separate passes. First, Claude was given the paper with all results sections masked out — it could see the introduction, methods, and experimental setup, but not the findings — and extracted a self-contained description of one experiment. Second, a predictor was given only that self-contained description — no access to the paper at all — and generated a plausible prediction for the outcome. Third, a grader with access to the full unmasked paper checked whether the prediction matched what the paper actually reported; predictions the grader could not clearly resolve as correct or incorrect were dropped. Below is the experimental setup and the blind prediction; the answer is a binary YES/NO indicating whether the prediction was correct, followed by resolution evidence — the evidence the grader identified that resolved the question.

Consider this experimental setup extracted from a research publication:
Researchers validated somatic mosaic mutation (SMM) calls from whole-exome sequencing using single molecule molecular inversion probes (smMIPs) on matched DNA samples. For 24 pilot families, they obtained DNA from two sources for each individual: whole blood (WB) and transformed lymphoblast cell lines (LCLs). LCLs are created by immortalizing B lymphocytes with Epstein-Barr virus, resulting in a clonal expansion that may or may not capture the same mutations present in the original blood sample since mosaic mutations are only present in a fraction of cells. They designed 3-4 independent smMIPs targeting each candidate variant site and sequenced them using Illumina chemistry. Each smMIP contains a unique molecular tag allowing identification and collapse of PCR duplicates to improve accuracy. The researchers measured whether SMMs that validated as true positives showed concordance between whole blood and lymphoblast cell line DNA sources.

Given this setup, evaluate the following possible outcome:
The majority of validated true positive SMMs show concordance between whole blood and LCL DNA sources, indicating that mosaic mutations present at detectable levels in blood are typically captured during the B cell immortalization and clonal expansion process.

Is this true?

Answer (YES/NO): YES